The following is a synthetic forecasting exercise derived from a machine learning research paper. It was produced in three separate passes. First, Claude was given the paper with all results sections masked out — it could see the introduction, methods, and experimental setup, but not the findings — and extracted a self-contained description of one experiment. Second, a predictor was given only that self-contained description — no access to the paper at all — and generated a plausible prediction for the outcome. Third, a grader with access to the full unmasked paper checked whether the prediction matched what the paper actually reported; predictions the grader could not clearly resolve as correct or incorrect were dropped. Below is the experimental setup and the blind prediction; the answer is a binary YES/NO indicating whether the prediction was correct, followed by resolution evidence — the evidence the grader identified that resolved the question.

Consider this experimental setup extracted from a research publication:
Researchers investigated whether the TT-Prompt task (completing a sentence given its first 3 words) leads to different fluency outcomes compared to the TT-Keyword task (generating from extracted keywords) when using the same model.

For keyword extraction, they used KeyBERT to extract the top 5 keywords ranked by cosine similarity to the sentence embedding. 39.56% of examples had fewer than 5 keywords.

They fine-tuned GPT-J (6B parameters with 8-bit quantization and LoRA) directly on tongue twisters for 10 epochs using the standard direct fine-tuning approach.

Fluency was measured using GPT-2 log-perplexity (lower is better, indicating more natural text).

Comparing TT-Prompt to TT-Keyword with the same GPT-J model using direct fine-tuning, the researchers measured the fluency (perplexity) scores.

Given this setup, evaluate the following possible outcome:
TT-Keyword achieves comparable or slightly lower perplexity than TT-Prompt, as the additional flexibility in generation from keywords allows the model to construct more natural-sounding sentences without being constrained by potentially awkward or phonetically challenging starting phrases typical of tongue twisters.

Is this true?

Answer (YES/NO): YES